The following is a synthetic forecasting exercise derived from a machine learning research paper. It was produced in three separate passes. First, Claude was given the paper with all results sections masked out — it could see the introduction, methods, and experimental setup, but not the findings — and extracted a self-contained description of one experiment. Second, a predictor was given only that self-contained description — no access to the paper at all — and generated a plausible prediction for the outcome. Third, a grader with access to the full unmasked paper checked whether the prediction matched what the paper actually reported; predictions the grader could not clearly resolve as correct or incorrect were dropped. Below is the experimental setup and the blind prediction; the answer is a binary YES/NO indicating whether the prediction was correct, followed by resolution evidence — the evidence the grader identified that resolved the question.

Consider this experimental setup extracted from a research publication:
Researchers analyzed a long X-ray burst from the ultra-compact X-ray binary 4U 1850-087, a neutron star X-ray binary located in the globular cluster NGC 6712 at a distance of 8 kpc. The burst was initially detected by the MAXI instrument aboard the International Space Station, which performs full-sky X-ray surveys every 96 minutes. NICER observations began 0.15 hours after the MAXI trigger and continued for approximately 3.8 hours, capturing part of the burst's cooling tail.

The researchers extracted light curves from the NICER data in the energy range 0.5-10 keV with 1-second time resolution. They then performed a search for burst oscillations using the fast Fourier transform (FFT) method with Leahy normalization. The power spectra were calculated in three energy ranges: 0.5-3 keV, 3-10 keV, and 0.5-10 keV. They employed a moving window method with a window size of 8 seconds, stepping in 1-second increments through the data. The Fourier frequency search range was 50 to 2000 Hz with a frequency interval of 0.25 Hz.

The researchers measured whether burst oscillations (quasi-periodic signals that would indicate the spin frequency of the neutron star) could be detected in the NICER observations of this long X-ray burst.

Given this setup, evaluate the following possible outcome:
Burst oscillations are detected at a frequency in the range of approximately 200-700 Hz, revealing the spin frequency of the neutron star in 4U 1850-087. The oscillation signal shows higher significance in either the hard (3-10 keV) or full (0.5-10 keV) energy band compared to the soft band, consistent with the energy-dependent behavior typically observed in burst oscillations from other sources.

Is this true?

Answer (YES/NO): NO